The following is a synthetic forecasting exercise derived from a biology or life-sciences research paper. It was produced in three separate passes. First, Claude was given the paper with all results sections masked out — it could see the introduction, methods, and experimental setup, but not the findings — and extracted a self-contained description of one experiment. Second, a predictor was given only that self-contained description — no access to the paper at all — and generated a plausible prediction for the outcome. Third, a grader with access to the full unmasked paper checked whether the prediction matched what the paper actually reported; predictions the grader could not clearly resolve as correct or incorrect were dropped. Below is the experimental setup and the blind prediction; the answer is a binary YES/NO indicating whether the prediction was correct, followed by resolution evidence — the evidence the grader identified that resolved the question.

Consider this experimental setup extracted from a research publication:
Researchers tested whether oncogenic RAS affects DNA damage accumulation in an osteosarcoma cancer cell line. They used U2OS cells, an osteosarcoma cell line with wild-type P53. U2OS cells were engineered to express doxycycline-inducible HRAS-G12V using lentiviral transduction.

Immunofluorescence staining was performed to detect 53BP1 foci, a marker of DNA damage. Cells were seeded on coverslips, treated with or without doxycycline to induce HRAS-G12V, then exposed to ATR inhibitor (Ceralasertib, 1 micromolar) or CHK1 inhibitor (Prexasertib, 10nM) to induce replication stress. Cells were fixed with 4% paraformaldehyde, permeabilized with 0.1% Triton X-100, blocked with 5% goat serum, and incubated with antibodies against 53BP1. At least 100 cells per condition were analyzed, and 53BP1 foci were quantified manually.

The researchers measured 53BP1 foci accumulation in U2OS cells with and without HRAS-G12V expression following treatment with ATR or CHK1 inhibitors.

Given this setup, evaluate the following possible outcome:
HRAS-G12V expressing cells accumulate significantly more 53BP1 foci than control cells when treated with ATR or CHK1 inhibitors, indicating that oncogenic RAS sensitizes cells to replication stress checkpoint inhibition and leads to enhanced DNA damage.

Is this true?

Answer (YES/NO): YES